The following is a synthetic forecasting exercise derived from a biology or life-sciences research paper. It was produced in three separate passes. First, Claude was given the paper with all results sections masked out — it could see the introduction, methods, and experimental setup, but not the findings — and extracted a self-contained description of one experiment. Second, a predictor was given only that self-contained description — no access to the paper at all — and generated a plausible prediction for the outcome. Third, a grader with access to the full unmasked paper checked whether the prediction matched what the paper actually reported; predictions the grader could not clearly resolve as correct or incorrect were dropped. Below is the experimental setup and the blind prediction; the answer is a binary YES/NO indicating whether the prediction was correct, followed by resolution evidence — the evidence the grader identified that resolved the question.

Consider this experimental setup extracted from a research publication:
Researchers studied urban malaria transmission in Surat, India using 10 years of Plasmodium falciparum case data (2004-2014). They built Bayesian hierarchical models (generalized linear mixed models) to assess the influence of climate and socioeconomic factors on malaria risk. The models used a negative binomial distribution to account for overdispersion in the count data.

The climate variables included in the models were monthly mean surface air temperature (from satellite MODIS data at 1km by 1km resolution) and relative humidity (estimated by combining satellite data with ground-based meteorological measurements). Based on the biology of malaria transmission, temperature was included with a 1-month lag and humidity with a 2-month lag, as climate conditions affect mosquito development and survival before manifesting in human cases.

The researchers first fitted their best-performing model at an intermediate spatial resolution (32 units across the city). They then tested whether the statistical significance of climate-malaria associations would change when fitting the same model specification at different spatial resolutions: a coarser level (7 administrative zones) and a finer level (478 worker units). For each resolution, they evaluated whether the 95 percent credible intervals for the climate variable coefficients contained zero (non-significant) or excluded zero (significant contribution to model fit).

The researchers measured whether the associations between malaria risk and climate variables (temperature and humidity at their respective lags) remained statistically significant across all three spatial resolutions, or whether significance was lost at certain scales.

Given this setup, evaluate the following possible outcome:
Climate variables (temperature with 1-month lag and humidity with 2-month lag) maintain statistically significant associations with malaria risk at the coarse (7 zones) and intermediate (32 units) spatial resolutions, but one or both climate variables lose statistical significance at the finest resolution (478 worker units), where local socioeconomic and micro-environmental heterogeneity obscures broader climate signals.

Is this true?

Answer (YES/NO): NO